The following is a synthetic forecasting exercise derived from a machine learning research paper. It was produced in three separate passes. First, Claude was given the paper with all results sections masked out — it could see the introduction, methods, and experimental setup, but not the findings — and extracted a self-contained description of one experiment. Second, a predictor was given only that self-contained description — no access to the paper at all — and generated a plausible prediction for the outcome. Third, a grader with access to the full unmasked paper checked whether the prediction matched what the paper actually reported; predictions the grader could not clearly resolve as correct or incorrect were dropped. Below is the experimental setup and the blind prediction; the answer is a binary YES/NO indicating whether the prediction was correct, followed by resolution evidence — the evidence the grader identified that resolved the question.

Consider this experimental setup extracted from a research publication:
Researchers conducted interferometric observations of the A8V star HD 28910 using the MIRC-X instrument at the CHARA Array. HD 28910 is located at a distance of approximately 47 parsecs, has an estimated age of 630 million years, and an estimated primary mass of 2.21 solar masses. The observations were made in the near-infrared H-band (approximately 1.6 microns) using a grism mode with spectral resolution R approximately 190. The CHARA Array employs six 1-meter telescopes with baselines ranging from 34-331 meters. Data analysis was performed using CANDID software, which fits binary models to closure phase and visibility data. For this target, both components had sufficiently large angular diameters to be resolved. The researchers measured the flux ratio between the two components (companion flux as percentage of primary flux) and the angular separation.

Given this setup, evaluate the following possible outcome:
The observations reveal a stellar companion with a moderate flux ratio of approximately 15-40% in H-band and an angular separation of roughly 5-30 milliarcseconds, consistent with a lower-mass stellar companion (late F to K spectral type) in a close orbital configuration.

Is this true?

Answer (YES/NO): NO